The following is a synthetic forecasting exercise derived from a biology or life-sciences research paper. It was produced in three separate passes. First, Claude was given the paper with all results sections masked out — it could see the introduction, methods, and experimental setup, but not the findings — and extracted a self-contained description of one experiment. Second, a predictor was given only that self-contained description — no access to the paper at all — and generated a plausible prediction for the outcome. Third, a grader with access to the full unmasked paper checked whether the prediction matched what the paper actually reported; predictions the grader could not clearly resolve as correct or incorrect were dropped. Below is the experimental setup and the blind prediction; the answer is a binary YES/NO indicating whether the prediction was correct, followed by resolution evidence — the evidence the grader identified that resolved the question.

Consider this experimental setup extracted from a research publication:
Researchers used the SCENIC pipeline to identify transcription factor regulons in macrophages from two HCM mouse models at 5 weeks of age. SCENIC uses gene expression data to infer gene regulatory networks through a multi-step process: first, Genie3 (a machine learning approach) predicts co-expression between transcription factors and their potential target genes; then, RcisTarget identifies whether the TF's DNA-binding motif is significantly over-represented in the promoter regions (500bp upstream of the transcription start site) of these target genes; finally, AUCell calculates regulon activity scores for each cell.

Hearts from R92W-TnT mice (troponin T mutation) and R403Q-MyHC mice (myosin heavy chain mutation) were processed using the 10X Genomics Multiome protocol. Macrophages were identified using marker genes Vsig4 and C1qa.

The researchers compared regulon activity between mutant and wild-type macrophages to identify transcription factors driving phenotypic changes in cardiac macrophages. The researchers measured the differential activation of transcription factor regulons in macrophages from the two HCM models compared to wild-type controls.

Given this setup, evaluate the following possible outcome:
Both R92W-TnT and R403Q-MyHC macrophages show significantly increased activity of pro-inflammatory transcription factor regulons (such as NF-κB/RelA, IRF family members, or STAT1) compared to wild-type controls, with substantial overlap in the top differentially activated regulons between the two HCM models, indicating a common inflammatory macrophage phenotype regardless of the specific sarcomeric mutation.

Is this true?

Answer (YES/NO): NO